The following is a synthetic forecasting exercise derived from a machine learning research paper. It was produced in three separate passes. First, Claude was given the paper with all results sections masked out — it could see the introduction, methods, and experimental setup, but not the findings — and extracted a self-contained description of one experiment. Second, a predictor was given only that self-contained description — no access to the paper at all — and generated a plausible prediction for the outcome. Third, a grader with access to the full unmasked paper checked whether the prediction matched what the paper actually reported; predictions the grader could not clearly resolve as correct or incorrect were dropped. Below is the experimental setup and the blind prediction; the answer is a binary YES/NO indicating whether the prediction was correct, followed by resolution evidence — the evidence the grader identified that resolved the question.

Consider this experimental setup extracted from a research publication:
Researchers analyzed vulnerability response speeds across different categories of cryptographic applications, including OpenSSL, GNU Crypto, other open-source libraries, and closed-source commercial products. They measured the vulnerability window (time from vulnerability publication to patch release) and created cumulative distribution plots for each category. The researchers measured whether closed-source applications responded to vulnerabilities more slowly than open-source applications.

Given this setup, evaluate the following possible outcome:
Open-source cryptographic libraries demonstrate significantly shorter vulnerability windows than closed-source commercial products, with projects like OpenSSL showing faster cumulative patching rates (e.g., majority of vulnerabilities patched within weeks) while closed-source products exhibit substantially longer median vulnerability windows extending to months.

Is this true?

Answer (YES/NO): NO